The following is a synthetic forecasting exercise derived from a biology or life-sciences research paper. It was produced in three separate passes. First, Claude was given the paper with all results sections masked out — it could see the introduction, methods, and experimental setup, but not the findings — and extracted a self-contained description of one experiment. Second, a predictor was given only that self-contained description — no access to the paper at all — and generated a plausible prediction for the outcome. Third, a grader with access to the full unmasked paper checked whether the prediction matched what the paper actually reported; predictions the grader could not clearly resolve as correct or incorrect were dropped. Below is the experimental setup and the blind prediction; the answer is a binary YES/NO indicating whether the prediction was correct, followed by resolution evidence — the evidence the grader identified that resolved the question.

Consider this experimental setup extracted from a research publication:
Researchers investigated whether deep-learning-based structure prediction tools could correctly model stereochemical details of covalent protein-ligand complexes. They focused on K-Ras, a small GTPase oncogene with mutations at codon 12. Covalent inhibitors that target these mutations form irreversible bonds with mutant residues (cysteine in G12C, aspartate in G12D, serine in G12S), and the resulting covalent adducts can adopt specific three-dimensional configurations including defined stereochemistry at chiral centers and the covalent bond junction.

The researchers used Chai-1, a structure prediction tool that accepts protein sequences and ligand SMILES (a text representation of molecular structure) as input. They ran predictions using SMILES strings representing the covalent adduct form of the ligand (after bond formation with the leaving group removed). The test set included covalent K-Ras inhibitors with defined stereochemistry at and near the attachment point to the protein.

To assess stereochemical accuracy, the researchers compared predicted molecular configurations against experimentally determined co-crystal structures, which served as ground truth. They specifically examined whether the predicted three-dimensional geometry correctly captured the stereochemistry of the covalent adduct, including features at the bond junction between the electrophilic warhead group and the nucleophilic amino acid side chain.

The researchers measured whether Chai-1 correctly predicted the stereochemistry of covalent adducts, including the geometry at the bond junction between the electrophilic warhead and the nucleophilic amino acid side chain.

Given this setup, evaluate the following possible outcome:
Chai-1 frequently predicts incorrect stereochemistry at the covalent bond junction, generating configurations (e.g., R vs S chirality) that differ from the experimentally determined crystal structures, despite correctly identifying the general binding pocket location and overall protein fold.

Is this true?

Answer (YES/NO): NO